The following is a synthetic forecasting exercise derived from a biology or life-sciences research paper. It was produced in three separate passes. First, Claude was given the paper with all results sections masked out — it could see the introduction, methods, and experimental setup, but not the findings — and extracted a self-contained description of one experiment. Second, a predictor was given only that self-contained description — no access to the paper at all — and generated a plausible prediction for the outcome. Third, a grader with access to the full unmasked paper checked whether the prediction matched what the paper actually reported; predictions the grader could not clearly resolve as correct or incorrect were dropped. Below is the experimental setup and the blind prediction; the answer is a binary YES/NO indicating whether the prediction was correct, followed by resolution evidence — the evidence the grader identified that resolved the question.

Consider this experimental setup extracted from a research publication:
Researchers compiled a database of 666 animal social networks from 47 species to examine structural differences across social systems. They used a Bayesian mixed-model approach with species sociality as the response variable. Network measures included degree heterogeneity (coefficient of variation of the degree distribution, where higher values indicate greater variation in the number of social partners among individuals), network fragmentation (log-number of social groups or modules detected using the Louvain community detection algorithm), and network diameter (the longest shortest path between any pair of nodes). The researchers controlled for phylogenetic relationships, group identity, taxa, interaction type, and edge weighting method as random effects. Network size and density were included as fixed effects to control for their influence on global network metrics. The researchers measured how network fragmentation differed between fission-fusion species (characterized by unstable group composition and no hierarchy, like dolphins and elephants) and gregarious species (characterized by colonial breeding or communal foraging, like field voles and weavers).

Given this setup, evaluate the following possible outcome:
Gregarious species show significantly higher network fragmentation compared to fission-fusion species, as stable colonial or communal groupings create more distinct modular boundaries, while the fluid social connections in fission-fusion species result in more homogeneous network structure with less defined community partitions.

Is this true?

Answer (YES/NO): NO